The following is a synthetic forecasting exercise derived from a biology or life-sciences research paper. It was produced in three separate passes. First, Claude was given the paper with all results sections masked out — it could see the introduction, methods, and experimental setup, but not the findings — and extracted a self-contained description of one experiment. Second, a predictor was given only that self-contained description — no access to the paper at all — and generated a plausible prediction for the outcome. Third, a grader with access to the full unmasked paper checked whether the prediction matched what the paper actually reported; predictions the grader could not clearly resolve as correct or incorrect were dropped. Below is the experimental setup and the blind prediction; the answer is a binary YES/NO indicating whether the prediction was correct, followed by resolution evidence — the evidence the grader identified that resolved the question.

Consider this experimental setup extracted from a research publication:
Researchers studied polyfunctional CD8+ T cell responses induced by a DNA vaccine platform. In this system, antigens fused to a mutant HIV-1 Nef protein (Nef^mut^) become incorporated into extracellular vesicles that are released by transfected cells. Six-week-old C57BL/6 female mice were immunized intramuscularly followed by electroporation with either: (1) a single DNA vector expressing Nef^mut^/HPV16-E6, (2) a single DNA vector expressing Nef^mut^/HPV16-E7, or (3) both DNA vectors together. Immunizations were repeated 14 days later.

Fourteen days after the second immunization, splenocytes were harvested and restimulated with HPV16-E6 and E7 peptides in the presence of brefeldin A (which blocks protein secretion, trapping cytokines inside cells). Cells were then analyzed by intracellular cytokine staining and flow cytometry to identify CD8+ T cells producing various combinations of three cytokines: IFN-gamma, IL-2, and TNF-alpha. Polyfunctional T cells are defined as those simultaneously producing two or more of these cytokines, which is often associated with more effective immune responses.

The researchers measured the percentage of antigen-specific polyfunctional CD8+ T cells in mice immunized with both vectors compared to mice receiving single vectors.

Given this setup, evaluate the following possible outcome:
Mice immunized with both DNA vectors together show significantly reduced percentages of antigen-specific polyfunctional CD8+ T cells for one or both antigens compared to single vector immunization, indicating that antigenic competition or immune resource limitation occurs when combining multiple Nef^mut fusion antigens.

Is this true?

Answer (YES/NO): NO